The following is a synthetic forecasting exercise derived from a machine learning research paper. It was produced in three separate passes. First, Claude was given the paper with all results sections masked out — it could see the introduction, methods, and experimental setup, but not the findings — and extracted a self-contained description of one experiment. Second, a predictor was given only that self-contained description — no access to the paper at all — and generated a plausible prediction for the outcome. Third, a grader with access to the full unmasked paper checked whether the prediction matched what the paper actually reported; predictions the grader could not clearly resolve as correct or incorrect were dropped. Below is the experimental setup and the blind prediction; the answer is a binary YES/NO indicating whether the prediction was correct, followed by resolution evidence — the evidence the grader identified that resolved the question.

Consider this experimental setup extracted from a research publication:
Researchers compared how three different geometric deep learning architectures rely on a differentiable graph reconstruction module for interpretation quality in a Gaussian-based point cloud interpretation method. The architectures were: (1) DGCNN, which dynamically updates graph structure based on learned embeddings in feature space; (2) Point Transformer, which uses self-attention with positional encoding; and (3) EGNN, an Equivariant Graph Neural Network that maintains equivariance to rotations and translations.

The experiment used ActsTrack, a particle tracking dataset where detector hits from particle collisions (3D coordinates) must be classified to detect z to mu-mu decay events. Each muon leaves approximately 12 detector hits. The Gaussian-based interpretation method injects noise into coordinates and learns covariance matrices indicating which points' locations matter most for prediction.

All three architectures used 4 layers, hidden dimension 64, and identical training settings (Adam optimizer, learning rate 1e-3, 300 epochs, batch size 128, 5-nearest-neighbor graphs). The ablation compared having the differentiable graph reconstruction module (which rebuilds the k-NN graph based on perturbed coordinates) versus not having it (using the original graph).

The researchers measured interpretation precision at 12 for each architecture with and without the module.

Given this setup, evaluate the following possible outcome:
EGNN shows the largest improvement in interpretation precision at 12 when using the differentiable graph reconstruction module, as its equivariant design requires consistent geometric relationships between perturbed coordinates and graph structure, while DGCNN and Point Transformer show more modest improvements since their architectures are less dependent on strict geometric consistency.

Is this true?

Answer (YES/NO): NO